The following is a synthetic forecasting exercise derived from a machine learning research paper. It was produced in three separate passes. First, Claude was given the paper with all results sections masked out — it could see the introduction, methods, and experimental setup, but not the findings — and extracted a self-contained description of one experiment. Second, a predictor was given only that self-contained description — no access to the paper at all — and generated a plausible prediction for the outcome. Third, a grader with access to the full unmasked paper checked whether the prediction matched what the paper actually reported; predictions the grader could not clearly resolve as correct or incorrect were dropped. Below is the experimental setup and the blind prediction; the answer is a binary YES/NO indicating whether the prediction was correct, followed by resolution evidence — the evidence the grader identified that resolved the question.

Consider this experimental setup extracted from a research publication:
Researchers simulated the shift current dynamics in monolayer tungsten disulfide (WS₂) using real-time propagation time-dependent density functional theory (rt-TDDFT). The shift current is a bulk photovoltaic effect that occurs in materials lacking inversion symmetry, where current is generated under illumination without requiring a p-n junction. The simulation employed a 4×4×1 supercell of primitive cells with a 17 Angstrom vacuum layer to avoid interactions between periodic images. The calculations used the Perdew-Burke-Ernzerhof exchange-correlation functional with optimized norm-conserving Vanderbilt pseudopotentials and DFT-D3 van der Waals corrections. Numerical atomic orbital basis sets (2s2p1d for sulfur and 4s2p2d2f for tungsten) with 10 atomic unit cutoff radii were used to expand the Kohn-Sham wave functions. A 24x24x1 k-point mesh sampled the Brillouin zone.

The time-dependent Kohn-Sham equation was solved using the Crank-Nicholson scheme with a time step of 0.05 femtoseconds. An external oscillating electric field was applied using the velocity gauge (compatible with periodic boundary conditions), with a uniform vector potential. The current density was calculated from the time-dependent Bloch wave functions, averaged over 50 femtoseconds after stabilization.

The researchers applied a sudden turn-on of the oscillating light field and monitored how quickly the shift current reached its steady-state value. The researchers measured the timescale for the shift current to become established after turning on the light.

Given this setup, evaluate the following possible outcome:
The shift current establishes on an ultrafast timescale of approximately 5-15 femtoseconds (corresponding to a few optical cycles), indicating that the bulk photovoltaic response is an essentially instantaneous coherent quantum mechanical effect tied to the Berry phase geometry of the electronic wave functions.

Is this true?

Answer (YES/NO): YES